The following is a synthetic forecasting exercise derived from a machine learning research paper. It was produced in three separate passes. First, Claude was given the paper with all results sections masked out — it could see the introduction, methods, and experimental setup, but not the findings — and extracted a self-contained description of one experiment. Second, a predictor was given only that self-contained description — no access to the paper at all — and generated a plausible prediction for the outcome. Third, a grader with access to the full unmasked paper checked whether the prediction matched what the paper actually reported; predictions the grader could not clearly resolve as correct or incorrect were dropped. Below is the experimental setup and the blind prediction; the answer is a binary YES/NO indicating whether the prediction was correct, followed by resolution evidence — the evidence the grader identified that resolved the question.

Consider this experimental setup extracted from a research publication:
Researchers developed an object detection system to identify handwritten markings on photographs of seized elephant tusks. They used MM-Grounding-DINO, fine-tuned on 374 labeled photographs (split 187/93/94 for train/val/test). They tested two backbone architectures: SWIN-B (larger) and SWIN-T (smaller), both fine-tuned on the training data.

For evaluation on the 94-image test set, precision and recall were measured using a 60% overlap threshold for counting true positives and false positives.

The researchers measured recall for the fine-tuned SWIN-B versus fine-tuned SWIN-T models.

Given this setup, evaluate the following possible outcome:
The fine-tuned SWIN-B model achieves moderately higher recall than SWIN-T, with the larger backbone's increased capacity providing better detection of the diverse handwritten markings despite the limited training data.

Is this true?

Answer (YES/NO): YES